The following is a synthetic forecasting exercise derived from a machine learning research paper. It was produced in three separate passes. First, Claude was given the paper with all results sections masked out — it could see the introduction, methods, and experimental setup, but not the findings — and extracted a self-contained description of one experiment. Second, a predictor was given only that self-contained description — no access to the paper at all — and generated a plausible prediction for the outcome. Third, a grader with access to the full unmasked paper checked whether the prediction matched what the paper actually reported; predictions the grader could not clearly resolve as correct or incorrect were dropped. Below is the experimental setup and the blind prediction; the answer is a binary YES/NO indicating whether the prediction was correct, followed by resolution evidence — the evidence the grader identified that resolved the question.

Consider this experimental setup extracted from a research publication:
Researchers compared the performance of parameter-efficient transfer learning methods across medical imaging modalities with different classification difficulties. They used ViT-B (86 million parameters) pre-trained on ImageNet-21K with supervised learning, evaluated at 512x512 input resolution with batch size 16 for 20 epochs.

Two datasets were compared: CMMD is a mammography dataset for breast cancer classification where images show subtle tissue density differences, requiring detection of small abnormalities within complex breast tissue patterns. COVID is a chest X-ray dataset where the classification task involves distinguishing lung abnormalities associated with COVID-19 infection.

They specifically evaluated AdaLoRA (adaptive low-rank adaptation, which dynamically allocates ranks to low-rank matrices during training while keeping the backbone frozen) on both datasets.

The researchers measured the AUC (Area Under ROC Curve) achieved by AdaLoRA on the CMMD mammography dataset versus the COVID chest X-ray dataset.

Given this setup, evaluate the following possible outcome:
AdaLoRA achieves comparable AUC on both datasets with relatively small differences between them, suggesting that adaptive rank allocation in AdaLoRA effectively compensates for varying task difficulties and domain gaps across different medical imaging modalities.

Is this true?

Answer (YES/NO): NO